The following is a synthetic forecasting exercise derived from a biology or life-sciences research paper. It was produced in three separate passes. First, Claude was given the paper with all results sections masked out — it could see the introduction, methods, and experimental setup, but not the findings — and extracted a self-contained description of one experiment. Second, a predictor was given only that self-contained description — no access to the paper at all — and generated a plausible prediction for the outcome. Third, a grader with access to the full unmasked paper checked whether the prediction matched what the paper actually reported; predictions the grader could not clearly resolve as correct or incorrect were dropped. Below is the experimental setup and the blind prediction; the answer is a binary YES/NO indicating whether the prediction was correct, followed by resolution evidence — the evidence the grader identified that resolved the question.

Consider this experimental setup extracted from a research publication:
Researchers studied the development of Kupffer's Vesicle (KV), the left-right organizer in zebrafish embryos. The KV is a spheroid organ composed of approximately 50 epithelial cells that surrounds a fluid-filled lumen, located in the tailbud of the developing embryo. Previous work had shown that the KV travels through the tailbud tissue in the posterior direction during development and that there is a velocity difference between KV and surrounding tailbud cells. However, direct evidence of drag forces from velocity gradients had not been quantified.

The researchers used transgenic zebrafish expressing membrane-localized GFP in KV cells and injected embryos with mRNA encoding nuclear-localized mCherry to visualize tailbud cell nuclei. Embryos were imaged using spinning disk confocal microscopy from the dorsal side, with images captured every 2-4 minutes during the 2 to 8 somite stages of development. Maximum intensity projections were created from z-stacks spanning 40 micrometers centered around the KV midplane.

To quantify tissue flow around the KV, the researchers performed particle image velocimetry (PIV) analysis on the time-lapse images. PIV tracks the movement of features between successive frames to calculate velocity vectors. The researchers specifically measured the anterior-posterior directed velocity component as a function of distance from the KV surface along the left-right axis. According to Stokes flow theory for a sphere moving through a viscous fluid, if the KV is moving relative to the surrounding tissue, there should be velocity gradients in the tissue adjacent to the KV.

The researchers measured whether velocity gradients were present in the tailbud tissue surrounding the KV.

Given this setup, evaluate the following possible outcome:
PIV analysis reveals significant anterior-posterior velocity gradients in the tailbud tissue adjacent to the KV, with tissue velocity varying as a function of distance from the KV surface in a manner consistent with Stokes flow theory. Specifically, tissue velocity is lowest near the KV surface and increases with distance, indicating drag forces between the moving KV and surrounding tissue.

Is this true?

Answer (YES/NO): YES